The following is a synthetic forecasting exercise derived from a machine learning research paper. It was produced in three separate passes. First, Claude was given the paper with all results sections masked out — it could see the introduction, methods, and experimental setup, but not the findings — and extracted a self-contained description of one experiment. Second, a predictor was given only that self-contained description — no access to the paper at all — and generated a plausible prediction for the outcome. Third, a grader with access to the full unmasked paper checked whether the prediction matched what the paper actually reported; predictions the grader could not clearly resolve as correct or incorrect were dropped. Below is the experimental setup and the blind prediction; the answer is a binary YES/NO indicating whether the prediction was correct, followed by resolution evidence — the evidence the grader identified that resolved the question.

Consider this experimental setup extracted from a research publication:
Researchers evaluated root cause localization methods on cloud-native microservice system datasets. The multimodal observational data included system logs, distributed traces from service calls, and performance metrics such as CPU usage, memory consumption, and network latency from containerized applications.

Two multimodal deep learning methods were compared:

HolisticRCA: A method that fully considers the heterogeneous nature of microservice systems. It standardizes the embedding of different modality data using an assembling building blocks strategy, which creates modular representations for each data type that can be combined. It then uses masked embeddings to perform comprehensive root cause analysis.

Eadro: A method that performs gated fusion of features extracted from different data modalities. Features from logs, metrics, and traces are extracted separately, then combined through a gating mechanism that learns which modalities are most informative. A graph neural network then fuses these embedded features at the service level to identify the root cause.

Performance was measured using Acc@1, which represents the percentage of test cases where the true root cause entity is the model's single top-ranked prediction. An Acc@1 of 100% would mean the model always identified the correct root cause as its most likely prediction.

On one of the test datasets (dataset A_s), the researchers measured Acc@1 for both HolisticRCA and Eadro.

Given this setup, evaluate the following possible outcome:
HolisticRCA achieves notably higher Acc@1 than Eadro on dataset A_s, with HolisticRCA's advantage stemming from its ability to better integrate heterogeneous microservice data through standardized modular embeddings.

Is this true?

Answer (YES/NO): YES